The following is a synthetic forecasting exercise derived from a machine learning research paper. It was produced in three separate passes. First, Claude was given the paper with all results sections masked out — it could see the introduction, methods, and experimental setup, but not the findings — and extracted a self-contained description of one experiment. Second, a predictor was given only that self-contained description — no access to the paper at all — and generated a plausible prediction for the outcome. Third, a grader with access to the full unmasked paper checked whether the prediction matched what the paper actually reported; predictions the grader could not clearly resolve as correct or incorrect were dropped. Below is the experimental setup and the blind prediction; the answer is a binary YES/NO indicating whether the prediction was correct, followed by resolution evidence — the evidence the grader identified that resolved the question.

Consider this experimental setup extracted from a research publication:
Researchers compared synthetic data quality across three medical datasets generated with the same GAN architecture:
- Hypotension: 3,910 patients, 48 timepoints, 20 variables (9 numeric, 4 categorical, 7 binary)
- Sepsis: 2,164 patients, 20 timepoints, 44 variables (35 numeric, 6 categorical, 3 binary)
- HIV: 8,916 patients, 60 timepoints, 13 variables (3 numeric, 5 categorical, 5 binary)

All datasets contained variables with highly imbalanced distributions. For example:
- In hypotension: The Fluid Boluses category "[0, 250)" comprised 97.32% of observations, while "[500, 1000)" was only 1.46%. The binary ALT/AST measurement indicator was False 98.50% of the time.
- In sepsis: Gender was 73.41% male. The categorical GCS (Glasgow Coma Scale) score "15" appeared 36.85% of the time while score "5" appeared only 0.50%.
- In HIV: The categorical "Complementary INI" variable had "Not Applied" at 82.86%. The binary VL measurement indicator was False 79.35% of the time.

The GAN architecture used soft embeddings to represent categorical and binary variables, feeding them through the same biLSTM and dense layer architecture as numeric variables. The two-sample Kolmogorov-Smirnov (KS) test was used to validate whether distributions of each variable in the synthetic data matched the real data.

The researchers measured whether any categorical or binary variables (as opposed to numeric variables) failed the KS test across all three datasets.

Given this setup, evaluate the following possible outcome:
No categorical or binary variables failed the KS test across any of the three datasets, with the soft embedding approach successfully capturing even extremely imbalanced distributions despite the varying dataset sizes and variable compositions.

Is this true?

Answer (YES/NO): YES